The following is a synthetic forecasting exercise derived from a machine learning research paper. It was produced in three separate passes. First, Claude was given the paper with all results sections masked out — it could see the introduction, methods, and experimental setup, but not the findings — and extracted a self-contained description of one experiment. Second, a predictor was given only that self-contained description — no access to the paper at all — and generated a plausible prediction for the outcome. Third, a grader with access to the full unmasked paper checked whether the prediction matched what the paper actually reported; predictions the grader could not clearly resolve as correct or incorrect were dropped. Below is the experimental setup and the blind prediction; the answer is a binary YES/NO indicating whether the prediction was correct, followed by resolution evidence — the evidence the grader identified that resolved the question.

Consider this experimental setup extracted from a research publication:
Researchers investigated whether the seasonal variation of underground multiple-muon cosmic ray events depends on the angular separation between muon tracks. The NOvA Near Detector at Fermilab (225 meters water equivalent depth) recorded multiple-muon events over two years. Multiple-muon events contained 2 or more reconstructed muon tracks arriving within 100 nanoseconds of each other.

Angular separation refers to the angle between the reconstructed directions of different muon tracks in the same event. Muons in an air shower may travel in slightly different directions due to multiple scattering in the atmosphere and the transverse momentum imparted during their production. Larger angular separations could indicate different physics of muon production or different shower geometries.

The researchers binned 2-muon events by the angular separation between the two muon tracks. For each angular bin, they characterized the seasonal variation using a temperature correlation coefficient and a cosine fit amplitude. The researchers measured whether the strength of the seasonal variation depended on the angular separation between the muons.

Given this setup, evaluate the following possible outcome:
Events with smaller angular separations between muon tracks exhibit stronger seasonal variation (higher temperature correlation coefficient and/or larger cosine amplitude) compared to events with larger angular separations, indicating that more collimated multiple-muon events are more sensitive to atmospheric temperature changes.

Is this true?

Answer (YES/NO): NO